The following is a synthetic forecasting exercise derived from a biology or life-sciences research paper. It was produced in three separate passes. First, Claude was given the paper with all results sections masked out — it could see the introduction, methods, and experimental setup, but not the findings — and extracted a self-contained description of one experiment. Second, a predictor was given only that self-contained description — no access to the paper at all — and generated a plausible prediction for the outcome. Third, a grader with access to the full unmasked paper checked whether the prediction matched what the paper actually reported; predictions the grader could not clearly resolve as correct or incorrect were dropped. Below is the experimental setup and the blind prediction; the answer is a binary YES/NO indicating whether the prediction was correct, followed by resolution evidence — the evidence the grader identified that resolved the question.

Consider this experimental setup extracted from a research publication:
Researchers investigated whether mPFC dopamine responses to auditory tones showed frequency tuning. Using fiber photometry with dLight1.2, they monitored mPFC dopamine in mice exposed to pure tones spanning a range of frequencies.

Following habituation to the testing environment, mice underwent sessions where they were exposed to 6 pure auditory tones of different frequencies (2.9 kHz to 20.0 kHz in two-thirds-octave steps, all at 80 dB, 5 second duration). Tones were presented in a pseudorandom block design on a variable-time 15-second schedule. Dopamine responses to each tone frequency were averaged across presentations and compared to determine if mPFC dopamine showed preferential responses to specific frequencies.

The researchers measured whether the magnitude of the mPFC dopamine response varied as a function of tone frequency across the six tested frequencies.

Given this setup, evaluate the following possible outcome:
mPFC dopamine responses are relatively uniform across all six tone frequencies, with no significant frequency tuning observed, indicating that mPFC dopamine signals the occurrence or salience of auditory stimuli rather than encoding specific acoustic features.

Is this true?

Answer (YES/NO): YES